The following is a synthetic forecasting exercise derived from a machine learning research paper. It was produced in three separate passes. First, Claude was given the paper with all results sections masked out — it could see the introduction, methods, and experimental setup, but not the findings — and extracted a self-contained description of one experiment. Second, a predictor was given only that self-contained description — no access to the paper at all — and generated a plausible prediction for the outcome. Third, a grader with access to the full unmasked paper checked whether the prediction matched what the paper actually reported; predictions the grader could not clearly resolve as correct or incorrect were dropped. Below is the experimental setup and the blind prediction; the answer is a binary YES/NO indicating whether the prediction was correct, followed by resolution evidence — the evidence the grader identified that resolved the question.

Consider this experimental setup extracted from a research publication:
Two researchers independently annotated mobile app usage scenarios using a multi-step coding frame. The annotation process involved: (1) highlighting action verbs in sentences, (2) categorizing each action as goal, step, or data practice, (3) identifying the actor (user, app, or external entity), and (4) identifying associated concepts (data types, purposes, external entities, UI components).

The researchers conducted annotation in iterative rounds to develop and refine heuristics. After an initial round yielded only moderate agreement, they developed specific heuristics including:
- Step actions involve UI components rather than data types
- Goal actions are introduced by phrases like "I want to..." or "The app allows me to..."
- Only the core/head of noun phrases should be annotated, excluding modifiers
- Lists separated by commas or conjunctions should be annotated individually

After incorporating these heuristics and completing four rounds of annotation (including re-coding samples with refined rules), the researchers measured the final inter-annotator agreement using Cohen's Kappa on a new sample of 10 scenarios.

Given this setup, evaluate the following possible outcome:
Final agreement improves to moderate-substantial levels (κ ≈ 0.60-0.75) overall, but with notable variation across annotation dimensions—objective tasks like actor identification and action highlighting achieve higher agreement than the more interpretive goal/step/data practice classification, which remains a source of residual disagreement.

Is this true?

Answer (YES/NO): NO